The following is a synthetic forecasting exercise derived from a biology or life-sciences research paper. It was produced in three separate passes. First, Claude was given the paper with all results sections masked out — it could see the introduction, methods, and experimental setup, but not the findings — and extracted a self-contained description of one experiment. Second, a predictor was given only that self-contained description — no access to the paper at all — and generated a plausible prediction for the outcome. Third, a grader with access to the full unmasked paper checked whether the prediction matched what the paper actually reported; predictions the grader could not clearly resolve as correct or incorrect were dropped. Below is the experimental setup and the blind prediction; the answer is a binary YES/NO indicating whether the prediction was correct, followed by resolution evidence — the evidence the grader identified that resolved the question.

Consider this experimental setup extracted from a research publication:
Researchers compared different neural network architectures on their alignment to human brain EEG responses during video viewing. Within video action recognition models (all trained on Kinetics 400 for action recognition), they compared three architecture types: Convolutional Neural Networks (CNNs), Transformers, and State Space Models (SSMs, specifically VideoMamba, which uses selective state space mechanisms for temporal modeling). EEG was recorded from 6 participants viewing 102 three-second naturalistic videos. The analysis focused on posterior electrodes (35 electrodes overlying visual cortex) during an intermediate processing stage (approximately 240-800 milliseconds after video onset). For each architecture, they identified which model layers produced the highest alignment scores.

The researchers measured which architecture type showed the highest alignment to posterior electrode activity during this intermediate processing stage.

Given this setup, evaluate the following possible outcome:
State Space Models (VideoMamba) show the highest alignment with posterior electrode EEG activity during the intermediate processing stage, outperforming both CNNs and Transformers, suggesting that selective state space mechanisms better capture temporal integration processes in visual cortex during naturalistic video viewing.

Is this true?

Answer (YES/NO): YES